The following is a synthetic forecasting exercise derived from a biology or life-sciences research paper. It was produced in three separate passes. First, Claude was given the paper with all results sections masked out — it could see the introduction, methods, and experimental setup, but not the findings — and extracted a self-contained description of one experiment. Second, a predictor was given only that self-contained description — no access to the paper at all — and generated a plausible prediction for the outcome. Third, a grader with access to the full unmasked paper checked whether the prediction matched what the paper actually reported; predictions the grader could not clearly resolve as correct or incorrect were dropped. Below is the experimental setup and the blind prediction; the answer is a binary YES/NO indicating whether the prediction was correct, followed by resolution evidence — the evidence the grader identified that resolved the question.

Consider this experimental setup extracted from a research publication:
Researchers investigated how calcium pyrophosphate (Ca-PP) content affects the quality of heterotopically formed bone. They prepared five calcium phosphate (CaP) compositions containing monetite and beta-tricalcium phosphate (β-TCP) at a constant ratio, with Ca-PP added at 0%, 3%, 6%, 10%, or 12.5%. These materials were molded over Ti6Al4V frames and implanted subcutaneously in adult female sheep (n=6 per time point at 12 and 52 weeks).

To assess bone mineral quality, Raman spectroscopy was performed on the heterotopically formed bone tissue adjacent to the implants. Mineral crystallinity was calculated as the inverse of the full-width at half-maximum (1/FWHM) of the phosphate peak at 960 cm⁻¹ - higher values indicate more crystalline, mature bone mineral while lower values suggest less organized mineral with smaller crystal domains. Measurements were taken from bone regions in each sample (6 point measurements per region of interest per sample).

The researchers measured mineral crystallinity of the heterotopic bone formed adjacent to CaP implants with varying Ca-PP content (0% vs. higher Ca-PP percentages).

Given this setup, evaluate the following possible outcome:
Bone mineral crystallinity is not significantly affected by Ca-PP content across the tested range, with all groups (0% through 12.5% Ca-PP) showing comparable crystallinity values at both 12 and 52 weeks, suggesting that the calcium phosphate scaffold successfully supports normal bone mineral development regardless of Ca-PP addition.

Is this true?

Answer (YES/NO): NO